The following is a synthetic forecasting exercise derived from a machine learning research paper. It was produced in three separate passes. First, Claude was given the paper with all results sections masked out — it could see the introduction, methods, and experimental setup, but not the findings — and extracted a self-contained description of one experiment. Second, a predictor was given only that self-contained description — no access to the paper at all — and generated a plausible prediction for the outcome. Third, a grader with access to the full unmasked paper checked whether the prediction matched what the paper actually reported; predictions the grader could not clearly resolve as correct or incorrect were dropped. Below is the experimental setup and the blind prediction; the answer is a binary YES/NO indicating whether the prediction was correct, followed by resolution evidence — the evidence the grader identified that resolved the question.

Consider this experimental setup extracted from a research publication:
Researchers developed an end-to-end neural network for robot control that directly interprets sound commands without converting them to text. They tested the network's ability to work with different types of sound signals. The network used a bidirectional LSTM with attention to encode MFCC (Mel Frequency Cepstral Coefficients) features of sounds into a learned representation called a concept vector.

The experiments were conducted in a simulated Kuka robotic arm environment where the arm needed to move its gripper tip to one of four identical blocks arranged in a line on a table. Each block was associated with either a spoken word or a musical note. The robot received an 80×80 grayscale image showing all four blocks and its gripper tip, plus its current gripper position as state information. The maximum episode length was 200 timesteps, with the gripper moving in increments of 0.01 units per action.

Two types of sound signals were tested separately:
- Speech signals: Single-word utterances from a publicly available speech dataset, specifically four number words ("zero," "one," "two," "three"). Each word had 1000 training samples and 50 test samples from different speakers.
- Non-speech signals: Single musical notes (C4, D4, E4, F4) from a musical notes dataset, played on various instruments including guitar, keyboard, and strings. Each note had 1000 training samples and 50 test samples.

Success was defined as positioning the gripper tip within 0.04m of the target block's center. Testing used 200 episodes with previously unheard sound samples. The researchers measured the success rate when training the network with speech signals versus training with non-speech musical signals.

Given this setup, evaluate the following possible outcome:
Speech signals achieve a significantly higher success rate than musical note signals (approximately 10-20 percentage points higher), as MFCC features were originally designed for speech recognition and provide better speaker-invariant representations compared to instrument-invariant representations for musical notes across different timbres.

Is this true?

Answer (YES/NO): NO